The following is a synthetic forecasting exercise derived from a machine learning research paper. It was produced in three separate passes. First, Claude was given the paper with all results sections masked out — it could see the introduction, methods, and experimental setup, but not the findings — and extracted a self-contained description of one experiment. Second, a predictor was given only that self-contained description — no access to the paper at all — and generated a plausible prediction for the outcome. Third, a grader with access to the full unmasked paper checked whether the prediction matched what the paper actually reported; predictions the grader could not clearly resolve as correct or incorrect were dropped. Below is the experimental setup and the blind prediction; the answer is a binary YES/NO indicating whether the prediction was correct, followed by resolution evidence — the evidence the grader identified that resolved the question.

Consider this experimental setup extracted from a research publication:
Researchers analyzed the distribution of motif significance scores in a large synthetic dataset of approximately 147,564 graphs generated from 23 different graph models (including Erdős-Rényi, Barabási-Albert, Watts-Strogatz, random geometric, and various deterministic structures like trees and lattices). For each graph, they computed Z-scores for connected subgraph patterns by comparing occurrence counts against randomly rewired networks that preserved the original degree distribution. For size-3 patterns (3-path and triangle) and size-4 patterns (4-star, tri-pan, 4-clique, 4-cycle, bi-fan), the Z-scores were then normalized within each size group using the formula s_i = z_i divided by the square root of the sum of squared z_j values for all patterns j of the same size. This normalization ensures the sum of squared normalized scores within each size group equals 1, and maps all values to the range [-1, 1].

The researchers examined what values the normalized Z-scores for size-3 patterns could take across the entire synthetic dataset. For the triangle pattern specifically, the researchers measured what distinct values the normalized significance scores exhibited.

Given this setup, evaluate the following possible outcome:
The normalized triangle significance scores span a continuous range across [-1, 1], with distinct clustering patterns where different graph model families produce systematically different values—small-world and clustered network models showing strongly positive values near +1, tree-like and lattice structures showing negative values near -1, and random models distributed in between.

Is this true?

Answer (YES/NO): NO